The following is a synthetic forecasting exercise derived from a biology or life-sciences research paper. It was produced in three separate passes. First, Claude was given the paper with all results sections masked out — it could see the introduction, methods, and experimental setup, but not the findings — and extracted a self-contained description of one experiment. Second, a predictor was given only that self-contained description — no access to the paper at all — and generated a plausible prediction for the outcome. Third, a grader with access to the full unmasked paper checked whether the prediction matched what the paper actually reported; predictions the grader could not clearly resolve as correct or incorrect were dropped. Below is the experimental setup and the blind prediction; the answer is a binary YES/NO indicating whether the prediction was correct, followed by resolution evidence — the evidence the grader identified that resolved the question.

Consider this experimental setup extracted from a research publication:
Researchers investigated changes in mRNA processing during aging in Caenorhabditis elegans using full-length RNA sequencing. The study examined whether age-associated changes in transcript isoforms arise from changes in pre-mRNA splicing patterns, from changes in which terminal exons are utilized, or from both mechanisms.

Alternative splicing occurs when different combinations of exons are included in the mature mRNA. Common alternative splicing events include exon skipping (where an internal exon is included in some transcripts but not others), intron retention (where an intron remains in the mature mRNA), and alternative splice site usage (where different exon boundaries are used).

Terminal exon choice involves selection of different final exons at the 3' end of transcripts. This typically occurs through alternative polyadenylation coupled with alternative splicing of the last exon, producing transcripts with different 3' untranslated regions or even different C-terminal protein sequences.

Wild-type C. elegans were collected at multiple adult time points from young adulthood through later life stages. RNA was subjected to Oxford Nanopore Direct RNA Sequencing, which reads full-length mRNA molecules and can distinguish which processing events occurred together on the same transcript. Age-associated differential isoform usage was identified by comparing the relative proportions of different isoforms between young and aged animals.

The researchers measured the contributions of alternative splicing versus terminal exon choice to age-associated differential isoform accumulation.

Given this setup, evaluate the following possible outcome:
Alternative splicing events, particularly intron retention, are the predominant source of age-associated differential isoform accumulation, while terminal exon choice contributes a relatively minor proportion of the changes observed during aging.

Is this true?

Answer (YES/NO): NO